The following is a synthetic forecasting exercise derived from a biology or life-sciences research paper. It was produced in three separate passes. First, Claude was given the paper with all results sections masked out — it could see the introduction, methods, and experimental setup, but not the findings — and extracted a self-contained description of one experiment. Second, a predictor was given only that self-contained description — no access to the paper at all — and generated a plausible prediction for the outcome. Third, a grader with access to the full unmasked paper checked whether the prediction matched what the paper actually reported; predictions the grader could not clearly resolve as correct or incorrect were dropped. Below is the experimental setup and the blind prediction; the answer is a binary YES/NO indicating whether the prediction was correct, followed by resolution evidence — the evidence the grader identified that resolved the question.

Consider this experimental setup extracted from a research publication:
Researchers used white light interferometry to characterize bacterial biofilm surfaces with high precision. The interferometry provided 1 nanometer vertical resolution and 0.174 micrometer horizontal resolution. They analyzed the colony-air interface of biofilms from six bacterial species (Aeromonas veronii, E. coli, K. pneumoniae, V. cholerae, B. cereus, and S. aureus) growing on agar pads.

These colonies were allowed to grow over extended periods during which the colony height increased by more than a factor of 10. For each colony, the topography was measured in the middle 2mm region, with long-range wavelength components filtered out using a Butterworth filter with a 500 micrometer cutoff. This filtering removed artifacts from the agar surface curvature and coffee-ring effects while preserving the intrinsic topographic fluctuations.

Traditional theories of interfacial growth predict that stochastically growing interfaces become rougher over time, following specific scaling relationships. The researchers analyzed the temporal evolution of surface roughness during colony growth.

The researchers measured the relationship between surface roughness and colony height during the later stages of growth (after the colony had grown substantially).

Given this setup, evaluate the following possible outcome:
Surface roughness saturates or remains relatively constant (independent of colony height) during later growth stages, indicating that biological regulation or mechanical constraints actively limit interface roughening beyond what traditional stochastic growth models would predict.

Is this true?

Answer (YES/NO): NO